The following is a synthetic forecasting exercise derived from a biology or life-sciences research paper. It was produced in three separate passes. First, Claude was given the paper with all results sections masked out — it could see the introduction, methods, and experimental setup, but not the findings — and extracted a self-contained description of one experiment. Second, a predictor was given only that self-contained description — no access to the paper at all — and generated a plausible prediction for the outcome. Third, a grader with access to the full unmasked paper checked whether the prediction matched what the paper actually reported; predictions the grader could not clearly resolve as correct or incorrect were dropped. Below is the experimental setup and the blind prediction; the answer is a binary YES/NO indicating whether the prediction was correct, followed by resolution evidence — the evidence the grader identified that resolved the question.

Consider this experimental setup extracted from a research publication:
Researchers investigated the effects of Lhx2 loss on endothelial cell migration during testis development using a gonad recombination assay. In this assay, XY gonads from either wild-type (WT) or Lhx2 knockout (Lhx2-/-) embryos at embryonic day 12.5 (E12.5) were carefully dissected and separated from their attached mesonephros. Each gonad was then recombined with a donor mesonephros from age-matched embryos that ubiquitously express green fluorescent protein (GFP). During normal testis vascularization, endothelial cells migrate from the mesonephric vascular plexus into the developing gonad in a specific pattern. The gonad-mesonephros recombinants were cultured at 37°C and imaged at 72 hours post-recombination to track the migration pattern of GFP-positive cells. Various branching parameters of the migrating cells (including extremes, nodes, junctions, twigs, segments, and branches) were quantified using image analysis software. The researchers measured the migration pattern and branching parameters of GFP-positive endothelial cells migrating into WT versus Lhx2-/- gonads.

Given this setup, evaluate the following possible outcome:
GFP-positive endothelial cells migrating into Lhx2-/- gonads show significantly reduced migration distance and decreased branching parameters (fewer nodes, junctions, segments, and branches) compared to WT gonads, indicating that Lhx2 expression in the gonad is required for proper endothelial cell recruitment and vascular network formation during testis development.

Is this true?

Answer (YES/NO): NO